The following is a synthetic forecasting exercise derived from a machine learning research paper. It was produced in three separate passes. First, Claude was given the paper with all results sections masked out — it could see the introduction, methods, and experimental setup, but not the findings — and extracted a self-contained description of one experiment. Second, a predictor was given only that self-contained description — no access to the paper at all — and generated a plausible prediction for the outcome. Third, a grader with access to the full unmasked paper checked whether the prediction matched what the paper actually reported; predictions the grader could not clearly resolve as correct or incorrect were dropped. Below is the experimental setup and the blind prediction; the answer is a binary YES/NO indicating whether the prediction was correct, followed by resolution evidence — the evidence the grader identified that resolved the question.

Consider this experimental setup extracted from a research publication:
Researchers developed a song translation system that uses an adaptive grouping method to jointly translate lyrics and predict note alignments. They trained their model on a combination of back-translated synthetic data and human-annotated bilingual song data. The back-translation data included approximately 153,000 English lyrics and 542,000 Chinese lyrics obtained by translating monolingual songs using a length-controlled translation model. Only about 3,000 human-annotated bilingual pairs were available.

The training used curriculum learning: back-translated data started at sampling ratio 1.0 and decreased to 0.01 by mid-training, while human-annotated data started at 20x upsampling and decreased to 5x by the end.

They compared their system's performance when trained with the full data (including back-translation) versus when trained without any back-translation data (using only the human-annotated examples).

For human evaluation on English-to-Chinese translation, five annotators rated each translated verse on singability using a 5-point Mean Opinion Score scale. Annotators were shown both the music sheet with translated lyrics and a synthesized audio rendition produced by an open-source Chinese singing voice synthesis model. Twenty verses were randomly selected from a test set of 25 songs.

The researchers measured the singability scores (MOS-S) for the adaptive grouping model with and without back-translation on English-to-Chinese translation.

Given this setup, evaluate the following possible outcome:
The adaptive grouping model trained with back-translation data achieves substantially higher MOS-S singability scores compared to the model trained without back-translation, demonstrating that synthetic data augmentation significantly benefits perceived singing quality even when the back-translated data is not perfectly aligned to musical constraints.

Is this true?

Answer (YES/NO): NO